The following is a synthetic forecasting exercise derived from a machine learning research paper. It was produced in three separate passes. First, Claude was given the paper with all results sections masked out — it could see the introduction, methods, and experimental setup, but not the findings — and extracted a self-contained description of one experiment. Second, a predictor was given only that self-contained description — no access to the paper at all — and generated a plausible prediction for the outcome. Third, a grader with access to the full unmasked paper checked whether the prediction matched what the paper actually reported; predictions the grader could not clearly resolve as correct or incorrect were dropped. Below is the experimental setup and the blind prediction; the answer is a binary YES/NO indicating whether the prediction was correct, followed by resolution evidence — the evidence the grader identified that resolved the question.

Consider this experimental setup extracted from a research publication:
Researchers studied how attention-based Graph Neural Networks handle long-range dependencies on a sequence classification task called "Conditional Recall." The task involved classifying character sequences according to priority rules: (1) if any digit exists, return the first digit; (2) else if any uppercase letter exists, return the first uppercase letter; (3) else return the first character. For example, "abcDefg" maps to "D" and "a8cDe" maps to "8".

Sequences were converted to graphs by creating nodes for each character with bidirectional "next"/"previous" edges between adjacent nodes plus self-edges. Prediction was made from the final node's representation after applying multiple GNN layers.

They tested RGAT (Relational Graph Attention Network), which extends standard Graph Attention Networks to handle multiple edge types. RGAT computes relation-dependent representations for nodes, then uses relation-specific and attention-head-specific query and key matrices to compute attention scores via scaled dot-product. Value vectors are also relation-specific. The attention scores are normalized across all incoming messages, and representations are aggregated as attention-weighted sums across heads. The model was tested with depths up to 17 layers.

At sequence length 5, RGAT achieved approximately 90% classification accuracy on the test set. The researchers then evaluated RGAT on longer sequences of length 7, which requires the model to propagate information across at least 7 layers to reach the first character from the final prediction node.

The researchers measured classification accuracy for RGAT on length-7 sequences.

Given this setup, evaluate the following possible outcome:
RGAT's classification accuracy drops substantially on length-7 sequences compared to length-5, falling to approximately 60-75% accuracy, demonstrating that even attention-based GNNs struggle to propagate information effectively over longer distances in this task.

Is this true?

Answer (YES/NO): NO